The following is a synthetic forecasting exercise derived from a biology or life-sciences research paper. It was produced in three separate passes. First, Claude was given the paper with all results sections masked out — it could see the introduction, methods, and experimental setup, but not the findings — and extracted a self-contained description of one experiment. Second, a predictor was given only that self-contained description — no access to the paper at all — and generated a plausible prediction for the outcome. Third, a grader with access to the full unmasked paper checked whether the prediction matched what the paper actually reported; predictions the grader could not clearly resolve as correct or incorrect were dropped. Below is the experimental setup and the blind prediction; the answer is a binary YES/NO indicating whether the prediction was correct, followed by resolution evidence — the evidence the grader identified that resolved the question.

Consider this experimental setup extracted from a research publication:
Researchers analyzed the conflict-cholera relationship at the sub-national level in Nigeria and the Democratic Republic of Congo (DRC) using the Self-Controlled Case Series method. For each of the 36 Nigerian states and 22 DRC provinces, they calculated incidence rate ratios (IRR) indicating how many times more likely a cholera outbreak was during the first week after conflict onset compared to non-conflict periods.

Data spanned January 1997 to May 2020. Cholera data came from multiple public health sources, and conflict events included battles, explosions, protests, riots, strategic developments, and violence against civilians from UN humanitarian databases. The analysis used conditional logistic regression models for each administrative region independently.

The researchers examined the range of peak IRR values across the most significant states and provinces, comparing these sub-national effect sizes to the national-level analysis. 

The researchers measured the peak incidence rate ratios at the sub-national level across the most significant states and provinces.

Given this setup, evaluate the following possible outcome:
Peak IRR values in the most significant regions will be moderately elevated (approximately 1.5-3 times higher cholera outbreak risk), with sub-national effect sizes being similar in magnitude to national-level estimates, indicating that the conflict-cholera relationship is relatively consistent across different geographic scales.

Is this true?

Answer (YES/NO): NO